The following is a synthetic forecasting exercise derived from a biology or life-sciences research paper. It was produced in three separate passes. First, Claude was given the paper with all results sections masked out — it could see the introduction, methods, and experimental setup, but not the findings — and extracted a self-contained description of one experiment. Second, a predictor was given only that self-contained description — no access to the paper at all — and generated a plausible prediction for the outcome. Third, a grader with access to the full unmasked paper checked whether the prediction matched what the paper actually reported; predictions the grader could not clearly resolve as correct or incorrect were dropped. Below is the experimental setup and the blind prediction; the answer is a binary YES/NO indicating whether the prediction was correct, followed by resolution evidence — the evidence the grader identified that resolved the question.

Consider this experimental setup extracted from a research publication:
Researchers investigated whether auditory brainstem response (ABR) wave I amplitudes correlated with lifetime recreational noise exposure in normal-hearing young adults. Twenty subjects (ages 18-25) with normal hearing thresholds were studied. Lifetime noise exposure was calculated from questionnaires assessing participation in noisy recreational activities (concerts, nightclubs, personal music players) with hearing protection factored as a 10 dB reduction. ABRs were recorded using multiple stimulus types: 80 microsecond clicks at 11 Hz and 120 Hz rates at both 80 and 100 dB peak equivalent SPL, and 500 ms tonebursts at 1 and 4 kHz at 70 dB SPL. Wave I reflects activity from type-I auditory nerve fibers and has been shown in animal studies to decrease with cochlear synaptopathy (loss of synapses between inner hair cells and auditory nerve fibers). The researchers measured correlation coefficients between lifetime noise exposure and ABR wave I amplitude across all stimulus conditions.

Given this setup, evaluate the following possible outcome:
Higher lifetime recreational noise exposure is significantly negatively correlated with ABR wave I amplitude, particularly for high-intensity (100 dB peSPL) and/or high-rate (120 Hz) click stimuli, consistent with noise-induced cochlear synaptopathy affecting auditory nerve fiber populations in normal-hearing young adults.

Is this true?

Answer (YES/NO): NO